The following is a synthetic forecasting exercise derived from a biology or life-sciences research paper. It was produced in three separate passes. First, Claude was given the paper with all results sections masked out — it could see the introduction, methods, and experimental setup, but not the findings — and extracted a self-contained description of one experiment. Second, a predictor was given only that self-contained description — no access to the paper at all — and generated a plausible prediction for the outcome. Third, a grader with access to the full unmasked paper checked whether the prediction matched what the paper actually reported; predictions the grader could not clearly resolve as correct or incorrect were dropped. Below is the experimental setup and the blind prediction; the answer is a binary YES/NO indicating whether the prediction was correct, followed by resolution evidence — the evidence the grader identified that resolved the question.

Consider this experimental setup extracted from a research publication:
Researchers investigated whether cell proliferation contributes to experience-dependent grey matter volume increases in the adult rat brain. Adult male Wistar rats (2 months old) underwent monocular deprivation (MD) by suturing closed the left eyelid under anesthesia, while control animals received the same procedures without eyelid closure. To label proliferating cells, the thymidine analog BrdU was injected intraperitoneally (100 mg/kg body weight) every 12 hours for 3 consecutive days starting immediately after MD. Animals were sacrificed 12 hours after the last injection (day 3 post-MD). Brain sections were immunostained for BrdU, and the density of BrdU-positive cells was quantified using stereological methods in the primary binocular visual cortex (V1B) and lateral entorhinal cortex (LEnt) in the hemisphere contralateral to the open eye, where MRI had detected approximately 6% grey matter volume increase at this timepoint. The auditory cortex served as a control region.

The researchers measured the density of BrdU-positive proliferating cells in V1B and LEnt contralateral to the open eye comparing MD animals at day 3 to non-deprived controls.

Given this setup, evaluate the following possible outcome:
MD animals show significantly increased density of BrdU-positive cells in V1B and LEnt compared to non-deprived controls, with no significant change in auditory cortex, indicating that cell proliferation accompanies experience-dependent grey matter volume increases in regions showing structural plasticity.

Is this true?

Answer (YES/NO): NO